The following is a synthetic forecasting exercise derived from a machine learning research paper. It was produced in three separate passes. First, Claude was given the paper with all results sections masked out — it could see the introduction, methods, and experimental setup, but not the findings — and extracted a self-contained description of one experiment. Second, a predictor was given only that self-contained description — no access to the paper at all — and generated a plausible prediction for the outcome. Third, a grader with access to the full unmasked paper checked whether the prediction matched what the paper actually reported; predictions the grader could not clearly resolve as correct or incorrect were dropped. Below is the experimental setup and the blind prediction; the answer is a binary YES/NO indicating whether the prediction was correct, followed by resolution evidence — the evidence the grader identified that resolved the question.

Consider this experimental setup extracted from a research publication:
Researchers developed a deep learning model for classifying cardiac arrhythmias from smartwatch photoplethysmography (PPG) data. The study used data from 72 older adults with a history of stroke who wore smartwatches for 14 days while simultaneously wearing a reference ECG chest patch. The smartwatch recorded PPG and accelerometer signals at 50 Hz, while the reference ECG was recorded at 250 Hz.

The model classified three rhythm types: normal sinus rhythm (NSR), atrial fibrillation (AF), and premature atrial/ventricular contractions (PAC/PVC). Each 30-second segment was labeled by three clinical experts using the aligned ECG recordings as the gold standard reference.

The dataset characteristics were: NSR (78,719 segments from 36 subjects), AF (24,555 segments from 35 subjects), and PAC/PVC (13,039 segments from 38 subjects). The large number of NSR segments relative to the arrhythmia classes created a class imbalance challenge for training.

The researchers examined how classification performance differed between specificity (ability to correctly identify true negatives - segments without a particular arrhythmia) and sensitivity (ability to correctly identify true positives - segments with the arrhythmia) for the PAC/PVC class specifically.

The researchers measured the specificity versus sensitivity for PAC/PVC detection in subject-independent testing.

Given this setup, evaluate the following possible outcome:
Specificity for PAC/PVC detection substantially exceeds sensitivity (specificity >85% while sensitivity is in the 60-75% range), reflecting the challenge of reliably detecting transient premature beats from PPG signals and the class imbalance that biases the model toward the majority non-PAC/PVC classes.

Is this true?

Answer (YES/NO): NO